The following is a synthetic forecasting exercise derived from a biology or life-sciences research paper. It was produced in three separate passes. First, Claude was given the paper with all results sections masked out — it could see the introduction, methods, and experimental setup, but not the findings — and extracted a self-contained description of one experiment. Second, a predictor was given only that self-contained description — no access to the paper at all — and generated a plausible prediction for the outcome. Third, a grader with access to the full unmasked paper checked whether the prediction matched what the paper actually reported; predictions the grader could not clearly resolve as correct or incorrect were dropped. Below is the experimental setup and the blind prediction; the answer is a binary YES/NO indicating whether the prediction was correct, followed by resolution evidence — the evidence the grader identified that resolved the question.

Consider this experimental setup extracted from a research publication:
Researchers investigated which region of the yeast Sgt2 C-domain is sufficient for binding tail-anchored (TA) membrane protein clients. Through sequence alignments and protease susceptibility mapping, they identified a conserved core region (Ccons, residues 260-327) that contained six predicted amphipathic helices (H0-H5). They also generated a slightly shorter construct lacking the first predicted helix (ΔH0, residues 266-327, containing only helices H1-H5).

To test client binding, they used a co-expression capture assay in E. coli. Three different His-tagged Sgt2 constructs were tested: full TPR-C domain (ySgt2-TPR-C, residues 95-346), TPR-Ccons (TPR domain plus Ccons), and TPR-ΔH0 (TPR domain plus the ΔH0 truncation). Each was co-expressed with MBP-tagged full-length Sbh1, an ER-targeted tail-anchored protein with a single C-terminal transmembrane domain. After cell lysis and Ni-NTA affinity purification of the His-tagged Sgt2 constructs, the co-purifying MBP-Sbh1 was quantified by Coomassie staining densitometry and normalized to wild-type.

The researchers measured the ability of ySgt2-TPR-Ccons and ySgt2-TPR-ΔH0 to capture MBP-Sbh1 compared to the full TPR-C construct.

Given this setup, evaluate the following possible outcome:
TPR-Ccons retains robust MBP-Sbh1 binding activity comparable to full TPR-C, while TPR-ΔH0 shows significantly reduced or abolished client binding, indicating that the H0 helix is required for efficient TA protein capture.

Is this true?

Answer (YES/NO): YES